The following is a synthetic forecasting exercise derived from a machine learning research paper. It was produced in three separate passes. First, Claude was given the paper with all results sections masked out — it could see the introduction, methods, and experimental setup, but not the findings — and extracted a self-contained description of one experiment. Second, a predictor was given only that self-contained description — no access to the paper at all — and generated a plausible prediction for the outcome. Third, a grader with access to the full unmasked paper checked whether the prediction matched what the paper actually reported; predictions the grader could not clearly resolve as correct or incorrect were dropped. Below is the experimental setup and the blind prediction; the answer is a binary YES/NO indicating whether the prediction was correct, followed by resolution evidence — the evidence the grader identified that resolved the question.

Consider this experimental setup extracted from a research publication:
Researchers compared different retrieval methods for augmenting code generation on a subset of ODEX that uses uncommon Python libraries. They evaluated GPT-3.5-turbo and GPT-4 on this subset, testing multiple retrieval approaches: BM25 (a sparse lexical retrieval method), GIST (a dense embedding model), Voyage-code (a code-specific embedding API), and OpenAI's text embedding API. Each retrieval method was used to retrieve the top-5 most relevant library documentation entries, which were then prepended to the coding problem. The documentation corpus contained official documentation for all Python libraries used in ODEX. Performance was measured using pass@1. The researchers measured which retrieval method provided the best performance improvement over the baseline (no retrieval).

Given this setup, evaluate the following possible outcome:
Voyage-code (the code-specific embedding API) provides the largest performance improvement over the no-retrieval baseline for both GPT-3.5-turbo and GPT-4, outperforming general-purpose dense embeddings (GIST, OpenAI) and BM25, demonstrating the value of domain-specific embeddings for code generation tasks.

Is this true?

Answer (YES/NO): NO